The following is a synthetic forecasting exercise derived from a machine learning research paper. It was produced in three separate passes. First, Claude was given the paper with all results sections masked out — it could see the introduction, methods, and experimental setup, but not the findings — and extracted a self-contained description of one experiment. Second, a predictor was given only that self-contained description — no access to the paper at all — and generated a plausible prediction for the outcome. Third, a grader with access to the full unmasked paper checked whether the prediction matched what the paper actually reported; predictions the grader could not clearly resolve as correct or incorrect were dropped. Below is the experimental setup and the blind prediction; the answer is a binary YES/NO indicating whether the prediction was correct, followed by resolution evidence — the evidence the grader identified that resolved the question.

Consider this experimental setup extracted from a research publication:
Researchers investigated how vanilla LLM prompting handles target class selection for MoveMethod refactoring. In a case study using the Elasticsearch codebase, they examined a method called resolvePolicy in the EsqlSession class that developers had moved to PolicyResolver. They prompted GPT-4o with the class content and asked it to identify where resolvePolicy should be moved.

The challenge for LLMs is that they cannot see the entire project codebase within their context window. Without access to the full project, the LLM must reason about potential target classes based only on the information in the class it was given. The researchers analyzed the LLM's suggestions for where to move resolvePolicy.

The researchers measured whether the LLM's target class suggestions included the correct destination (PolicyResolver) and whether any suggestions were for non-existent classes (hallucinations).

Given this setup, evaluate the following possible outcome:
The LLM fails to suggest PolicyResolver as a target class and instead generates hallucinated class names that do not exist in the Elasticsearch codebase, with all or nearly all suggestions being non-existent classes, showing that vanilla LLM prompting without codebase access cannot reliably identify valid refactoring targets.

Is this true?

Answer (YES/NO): NO